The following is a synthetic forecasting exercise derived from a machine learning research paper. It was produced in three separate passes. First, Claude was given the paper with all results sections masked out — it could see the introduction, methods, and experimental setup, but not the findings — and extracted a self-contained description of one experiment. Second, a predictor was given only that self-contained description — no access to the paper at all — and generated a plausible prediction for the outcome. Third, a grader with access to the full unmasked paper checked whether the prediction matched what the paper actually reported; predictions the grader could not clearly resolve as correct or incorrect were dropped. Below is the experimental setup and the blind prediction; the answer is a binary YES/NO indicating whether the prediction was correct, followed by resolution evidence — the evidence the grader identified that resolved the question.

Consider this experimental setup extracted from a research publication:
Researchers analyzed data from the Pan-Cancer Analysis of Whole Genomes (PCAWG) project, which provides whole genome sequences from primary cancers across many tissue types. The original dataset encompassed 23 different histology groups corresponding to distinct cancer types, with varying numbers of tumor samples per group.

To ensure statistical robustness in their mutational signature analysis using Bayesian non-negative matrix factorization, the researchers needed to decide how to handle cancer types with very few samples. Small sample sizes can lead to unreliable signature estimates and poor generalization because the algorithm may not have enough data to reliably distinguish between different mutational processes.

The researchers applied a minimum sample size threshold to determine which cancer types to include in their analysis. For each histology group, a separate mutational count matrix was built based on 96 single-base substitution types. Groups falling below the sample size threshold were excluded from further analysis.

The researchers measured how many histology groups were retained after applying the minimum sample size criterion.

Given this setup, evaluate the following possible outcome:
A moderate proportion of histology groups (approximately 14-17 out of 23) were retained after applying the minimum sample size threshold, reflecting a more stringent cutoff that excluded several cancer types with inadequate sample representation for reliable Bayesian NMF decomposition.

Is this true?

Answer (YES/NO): NO